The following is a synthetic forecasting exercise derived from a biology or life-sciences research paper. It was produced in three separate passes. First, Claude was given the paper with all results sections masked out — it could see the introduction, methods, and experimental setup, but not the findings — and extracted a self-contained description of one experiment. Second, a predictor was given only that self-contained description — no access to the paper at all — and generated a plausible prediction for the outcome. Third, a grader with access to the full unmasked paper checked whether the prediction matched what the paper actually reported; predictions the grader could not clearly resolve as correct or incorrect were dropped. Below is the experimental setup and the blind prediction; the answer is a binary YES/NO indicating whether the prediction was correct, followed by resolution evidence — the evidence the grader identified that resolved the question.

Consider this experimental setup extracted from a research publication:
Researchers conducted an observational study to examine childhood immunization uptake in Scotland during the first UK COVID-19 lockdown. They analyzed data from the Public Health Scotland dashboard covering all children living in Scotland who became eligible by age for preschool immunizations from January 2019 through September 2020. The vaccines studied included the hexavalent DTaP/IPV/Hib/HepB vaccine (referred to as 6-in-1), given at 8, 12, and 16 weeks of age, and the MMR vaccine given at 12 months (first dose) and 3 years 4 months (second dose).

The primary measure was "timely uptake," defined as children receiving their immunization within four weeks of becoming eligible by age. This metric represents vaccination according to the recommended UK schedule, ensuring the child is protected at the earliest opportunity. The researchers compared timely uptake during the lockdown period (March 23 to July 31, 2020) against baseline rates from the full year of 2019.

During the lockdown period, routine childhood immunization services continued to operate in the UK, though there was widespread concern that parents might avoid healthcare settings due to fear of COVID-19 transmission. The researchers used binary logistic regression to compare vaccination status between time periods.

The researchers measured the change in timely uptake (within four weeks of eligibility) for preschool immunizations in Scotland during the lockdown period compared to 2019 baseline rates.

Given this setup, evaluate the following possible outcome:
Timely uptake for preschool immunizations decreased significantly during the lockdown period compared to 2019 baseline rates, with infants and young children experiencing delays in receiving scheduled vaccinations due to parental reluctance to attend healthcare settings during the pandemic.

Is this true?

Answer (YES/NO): NO